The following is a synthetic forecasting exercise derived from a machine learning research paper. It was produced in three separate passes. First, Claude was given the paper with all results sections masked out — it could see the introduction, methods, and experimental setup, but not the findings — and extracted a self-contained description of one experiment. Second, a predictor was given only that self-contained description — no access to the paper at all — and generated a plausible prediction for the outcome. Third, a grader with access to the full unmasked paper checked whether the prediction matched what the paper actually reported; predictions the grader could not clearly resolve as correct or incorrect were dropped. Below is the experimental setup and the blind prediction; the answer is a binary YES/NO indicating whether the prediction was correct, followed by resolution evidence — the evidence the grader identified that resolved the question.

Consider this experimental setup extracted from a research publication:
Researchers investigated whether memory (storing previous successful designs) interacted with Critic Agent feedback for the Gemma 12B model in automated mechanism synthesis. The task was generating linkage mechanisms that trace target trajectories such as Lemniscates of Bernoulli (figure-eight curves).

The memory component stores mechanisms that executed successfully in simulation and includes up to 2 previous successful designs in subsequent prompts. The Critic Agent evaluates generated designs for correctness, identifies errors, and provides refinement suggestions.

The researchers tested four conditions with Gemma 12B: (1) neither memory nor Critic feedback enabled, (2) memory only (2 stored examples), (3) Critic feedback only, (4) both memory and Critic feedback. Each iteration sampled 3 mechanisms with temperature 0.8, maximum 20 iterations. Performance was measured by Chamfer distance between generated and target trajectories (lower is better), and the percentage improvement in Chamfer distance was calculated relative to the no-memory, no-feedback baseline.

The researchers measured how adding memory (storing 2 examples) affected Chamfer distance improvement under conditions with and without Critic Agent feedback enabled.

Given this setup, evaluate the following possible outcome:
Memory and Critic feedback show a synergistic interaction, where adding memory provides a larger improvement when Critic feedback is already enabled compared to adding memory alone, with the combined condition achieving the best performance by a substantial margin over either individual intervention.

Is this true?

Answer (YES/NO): NO